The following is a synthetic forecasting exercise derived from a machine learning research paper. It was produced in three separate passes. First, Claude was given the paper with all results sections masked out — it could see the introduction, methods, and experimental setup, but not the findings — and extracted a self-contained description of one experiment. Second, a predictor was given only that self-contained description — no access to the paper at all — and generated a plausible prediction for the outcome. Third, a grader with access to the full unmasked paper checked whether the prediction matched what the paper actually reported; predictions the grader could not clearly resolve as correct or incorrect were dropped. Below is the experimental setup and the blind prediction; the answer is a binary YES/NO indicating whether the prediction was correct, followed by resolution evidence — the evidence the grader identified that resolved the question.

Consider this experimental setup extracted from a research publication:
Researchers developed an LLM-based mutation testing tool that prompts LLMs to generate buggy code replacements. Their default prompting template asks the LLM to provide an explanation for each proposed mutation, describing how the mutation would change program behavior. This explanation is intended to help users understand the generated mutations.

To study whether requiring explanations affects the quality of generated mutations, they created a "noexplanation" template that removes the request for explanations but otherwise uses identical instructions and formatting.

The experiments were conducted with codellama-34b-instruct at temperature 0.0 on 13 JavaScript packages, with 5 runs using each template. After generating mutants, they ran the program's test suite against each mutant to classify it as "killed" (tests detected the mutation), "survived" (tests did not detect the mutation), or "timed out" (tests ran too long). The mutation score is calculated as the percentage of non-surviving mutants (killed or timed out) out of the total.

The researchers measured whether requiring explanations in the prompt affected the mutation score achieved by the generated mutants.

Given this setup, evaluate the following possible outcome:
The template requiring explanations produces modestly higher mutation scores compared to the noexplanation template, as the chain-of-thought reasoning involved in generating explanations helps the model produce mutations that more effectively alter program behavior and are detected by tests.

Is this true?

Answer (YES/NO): NO